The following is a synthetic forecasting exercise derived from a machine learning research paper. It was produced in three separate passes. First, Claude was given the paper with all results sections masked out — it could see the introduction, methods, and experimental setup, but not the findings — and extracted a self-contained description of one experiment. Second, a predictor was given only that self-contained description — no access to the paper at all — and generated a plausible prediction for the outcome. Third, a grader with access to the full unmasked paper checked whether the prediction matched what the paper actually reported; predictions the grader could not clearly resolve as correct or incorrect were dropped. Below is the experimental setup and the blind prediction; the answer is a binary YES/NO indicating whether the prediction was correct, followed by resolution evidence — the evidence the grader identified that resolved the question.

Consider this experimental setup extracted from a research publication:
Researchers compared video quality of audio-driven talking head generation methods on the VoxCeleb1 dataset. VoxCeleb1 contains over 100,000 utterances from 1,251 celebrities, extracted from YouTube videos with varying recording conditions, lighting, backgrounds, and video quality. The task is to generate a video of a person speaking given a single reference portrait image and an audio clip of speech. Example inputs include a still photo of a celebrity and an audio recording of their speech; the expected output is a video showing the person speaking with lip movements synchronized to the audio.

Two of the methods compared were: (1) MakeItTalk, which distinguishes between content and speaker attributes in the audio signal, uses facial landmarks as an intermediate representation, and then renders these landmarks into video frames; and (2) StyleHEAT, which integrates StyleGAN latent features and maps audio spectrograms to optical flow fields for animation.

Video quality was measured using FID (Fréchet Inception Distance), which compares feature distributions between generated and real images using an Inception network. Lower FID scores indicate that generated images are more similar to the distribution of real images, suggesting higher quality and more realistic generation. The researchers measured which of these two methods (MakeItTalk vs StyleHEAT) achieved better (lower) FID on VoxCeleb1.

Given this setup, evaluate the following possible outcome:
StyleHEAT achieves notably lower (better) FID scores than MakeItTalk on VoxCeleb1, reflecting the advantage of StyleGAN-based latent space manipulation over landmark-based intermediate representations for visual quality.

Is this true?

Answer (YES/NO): NO